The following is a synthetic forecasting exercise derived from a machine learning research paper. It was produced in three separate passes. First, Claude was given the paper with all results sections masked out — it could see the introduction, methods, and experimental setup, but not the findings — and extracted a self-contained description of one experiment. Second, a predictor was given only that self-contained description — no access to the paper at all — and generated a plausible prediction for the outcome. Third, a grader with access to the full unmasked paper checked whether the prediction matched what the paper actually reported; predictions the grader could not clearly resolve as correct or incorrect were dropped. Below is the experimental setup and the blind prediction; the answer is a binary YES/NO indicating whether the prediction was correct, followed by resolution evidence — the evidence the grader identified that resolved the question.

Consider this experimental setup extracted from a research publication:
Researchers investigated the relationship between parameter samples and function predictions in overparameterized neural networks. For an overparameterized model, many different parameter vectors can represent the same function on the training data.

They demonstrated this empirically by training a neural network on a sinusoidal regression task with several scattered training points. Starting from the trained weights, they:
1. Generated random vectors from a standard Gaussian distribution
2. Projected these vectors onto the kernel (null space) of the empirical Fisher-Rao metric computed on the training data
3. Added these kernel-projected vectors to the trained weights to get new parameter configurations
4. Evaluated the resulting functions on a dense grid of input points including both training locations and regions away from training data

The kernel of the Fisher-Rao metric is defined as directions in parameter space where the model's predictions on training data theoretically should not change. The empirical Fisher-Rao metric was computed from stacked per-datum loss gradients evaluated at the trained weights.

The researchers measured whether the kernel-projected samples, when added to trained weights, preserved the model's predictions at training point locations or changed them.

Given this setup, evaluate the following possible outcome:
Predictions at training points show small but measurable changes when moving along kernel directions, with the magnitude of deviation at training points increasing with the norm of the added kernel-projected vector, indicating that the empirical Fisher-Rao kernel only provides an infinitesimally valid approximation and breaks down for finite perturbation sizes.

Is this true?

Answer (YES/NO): NO